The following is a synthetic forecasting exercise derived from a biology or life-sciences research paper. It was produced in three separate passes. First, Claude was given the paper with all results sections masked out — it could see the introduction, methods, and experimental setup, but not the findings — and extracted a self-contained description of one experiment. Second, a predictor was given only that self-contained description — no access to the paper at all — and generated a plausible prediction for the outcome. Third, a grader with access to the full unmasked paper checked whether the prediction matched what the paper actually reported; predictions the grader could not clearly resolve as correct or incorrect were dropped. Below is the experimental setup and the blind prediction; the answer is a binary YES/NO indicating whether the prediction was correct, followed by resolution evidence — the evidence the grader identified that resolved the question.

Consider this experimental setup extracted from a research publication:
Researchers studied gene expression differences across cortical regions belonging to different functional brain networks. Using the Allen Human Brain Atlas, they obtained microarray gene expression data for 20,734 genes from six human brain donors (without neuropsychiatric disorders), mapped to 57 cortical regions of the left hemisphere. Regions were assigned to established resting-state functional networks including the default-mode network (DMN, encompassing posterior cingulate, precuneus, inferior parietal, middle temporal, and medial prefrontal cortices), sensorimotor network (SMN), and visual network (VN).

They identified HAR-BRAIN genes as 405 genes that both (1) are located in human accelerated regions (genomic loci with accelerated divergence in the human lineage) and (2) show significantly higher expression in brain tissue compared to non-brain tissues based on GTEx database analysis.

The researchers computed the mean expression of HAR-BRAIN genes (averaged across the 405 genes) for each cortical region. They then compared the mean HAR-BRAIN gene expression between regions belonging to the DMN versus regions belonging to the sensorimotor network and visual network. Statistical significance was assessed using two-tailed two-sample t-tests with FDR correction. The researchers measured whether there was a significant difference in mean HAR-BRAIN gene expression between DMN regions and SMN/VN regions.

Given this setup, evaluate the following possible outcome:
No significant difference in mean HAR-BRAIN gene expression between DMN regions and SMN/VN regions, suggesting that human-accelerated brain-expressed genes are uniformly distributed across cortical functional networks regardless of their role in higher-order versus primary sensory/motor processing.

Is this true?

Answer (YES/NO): NO